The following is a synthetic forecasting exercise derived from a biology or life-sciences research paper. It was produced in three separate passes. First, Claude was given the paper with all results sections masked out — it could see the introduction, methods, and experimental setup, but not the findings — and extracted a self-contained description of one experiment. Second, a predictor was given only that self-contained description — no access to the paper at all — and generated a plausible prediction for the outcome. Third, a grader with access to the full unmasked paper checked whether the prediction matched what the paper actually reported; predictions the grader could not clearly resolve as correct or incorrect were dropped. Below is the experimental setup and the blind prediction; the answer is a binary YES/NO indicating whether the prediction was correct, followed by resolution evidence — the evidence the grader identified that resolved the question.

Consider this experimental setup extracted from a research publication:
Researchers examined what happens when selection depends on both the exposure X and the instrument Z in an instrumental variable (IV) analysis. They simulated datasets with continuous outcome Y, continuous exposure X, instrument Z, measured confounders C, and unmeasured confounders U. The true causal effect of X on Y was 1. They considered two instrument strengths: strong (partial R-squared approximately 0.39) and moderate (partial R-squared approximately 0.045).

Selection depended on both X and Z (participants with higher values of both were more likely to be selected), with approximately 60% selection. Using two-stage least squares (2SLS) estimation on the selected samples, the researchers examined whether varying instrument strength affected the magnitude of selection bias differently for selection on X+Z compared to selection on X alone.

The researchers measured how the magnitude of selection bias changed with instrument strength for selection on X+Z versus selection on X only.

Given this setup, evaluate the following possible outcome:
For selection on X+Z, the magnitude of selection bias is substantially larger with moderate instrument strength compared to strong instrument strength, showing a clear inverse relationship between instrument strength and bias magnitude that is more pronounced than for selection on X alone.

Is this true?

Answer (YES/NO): YES